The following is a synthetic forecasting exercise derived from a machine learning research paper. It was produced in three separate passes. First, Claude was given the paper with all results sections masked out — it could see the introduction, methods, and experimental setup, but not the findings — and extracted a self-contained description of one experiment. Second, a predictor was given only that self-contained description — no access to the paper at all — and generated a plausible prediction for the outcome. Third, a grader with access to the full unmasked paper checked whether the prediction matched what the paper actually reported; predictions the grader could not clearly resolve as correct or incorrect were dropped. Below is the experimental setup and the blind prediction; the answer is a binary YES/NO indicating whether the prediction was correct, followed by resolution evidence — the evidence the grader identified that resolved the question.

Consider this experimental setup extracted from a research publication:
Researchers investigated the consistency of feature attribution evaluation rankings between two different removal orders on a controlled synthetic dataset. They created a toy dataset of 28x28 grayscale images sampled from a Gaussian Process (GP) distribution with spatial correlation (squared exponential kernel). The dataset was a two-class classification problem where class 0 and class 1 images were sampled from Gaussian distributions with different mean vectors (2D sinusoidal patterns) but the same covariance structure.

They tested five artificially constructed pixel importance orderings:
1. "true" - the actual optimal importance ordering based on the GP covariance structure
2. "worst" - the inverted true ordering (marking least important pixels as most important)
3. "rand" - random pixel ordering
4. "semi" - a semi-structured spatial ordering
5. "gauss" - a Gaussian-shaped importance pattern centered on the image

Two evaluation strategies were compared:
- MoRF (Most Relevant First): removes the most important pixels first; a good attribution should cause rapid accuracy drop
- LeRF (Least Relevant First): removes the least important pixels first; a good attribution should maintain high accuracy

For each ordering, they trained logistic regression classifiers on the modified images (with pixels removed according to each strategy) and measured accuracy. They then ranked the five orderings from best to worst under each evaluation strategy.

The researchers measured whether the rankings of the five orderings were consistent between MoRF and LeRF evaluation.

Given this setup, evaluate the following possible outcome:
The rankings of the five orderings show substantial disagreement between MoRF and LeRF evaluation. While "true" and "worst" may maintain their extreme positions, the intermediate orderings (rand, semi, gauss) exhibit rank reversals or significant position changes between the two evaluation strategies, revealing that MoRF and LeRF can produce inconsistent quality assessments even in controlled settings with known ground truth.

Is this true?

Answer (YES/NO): YES